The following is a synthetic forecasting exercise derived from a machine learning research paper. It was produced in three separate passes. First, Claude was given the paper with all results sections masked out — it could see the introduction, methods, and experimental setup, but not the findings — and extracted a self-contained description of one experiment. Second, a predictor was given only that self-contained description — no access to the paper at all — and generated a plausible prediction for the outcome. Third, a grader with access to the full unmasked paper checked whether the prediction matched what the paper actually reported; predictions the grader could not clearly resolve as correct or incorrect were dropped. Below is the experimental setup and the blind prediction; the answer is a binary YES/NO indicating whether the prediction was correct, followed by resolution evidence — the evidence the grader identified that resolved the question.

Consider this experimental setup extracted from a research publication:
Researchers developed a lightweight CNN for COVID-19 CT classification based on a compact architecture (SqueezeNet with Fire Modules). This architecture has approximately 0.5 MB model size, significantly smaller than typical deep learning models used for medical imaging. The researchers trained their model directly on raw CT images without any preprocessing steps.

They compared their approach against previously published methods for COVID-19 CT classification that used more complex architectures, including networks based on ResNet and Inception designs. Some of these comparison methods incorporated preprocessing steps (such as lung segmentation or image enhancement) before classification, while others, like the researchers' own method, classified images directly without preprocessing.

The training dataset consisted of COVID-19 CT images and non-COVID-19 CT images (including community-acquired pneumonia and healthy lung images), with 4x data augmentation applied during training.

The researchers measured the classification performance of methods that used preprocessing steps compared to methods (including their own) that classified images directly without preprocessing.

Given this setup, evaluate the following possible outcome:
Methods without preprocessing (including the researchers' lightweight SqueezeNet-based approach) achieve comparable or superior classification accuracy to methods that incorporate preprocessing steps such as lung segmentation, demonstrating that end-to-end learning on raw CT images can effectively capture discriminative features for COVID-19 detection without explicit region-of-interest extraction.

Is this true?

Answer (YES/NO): NO